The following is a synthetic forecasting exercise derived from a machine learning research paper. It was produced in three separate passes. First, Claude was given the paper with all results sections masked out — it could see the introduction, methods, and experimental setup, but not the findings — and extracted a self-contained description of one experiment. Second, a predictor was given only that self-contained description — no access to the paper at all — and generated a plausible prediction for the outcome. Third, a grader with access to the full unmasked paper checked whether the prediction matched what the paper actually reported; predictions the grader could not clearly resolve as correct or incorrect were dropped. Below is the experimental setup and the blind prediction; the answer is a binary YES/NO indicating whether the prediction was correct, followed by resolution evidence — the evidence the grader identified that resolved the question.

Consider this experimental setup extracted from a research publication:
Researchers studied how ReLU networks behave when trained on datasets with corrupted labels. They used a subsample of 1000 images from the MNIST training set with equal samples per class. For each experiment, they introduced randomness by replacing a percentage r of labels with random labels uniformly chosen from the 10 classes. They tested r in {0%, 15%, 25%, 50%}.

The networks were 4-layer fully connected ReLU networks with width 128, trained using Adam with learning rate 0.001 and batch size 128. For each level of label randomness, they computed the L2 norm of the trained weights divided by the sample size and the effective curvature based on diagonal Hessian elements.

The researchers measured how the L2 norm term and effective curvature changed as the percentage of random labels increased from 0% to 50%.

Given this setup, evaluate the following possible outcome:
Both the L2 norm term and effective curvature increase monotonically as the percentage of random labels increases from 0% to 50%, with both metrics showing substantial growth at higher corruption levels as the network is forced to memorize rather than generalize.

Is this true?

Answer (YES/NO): YES